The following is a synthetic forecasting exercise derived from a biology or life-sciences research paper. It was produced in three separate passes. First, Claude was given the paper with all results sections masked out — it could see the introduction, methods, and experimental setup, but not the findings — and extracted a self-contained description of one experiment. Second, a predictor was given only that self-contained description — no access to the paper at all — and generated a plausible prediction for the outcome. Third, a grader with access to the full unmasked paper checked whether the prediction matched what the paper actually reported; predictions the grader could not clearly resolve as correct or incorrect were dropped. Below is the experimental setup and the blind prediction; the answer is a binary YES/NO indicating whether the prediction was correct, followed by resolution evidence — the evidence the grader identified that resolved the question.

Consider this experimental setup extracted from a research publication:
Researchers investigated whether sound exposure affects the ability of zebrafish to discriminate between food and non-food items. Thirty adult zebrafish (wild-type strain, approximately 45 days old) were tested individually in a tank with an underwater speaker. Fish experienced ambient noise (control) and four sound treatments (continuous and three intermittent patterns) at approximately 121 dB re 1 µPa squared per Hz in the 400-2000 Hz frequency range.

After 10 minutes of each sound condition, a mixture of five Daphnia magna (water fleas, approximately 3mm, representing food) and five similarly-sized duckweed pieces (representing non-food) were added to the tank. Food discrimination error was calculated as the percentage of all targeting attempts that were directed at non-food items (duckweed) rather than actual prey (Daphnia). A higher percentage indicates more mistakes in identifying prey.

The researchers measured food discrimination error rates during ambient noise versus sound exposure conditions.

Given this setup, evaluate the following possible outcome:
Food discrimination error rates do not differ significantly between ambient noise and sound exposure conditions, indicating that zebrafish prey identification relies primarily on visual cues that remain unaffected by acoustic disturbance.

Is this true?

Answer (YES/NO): YES